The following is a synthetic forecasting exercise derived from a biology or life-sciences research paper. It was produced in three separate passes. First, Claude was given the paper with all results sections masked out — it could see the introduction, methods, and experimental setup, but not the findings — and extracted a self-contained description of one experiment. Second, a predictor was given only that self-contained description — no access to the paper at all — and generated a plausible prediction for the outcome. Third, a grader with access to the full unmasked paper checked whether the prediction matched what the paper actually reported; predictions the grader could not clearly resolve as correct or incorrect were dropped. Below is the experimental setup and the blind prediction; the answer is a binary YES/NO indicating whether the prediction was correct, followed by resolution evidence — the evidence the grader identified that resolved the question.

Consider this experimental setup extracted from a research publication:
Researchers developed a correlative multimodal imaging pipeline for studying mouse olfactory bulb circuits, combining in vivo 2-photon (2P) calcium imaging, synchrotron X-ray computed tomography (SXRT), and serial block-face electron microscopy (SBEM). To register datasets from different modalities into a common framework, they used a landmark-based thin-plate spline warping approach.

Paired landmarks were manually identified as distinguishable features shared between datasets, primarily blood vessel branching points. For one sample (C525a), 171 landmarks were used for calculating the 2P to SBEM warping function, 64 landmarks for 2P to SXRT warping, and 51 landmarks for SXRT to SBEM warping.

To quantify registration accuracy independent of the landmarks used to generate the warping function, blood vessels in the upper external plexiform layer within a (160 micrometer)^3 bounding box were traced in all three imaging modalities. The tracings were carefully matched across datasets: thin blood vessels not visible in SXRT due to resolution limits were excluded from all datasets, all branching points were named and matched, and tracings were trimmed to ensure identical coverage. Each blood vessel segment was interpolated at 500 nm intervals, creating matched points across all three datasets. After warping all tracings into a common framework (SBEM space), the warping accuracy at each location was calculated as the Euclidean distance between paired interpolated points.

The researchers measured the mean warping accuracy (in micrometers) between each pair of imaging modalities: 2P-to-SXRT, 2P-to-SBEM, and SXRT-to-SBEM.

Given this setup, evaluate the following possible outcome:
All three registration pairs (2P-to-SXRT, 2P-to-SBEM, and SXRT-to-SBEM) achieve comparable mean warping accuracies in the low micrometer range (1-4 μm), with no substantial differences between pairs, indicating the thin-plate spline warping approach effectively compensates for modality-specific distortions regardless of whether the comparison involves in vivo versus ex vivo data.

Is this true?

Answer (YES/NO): NO